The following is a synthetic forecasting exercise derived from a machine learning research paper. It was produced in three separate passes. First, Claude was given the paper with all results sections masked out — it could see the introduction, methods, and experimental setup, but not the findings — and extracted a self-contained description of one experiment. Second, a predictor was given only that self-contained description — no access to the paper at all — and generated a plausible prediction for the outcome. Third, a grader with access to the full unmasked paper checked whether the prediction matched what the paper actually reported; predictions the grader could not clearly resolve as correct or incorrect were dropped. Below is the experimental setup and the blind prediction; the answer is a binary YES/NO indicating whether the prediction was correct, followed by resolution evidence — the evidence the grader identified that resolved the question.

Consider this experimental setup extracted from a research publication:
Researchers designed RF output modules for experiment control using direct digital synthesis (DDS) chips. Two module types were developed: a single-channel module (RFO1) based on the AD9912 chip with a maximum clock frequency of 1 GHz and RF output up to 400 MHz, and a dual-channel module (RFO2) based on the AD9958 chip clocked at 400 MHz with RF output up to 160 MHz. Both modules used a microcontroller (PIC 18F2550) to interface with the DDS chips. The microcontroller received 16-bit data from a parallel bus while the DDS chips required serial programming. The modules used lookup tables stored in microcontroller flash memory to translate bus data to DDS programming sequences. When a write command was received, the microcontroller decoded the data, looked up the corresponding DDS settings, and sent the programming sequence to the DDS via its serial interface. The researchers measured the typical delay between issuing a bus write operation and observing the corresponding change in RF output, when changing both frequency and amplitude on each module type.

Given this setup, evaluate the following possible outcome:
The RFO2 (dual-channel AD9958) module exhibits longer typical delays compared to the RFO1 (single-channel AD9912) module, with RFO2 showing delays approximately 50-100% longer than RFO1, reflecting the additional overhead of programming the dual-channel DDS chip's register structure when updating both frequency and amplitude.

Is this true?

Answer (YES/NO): NO